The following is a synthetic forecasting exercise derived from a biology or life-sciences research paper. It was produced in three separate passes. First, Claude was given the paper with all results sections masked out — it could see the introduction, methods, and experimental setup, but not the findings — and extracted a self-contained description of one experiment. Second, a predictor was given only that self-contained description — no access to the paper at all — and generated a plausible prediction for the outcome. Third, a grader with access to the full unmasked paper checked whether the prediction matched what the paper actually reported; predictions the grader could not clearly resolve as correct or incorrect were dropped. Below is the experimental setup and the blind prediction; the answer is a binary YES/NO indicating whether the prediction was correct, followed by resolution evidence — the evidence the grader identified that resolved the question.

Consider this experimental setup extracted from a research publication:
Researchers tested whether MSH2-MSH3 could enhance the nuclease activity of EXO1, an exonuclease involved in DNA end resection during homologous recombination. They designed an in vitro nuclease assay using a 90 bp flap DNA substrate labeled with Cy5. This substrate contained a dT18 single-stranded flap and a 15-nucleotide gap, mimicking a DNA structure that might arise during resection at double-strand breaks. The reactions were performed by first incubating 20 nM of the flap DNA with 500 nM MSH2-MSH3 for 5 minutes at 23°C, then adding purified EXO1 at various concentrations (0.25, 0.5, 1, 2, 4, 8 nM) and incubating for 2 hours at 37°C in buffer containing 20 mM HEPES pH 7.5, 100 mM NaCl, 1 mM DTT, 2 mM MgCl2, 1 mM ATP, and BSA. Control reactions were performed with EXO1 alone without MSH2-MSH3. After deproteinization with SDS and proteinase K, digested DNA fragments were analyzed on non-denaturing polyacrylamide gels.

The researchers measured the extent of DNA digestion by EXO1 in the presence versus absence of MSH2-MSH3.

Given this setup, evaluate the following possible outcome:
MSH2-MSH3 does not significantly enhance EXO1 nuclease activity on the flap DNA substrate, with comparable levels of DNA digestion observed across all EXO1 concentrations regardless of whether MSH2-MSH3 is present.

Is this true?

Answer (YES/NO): NO